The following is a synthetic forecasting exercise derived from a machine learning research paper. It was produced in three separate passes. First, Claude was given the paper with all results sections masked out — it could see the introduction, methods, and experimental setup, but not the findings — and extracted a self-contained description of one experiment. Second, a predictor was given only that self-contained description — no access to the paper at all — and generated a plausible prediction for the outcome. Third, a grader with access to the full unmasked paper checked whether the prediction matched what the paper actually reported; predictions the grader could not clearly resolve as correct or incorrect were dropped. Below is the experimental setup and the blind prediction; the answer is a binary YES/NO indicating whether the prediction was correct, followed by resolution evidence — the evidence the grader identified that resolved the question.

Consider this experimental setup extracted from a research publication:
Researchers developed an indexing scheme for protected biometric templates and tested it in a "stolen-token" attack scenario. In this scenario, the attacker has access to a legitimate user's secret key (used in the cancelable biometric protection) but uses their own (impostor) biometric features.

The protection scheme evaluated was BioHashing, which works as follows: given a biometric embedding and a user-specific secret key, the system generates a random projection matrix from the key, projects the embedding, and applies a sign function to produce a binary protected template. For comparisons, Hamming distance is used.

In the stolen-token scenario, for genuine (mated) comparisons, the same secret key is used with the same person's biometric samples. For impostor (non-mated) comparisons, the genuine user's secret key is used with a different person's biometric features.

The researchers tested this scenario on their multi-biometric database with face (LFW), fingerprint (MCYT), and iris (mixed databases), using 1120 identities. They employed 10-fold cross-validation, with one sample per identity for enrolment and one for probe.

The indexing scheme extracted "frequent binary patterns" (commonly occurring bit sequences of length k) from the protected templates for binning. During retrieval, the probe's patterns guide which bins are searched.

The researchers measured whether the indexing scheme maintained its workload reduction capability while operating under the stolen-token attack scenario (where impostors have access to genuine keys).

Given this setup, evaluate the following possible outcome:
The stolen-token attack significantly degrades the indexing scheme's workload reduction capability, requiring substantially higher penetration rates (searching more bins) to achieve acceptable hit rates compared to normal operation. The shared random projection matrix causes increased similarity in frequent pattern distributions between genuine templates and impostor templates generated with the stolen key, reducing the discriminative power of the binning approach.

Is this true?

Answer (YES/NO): NO